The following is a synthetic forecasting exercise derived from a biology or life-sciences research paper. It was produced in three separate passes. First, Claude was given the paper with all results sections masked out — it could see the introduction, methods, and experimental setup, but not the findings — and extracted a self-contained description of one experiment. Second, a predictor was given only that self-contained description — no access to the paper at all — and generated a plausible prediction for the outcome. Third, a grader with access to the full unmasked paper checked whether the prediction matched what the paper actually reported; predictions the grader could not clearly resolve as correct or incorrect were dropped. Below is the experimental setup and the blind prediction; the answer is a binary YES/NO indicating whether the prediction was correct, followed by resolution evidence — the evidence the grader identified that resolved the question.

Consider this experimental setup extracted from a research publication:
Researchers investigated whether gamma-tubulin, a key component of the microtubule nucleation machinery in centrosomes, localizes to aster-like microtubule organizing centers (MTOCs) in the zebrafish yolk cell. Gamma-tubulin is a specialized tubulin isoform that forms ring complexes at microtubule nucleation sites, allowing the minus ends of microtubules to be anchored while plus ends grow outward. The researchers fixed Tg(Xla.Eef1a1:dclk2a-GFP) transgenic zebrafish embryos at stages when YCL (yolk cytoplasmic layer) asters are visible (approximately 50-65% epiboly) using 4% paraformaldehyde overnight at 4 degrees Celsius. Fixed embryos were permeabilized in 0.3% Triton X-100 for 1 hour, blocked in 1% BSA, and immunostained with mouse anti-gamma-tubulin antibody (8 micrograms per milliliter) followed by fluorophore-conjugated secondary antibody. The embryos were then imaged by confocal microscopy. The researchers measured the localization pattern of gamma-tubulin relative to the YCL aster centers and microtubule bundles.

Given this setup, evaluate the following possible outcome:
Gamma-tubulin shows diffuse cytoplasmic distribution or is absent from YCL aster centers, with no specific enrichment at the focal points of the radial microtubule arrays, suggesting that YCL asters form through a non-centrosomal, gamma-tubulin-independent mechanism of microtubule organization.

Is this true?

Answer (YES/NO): NO